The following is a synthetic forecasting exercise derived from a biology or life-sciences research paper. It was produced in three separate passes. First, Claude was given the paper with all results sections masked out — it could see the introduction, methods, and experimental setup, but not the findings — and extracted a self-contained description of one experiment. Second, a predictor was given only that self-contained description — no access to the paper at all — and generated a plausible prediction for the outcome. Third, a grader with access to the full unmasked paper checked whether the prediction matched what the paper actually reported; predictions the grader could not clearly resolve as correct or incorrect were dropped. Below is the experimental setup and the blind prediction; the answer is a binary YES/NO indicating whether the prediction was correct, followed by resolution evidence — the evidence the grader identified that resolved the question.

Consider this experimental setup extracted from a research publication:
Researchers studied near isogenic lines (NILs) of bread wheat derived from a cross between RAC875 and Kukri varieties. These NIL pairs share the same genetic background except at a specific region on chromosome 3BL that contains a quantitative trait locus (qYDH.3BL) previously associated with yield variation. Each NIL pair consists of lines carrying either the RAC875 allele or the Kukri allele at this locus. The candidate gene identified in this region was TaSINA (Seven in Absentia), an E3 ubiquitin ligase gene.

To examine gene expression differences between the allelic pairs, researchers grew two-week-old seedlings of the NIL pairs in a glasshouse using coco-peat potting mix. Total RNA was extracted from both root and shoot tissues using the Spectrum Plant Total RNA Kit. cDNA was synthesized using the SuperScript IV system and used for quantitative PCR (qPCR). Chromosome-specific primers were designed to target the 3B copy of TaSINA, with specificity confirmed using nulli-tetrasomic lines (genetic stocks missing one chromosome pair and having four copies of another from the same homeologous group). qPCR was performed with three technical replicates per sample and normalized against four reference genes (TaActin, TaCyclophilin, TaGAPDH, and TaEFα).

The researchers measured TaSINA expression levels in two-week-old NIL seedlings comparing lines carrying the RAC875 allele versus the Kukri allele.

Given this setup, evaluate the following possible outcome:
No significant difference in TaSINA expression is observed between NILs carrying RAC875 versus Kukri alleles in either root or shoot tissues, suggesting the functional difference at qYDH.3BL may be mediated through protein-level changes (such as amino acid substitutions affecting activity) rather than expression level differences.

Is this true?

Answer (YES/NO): NO